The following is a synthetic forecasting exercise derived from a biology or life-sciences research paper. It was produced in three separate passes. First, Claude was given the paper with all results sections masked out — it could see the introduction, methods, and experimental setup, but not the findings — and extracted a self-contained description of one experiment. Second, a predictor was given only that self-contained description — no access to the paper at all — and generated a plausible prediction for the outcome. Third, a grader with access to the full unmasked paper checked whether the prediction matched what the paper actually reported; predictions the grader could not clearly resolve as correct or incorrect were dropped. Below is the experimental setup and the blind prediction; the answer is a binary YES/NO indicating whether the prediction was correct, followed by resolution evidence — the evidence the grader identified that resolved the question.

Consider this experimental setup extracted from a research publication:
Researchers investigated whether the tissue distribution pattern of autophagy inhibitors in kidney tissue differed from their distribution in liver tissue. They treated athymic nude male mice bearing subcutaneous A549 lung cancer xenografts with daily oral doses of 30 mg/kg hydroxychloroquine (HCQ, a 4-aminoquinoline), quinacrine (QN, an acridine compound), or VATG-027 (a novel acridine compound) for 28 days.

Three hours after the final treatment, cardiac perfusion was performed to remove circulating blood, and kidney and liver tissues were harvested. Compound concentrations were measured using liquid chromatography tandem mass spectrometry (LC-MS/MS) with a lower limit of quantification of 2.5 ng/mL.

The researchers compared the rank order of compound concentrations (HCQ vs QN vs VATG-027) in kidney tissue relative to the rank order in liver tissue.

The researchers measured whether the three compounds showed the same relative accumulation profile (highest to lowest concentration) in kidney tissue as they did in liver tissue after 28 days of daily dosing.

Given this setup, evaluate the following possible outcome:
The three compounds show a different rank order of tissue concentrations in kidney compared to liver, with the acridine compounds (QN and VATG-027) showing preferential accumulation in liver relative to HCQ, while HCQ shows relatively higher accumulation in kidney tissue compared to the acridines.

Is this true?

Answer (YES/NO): NO